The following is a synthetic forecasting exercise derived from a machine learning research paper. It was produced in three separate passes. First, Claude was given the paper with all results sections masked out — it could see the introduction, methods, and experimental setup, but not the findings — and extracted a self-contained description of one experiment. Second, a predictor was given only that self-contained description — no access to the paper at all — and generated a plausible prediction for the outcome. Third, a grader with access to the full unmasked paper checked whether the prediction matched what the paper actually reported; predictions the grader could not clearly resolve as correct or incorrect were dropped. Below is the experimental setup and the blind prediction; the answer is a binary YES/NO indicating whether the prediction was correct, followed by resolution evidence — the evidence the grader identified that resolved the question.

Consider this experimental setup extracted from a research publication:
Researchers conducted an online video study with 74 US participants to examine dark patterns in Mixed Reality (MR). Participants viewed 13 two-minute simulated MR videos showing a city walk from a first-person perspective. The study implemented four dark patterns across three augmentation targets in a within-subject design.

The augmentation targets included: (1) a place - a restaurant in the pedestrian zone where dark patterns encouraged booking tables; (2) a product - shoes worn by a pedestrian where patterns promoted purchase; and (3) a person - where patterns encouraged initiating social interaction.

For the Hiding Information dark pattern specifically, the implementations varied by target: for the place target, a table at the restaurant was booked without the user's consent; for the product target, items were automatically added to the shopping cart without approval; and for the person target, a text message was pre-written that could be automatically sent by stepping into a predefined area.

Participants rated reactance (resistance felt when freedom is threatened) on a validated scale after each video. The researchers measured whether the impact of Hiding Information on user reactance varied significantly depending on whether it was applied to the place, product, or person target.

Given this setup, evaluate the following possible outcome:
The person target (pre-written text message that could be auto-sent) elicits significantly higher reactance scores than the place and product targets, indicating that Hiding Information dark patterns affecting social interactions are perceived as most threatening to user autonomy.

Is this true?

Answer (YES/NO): NO